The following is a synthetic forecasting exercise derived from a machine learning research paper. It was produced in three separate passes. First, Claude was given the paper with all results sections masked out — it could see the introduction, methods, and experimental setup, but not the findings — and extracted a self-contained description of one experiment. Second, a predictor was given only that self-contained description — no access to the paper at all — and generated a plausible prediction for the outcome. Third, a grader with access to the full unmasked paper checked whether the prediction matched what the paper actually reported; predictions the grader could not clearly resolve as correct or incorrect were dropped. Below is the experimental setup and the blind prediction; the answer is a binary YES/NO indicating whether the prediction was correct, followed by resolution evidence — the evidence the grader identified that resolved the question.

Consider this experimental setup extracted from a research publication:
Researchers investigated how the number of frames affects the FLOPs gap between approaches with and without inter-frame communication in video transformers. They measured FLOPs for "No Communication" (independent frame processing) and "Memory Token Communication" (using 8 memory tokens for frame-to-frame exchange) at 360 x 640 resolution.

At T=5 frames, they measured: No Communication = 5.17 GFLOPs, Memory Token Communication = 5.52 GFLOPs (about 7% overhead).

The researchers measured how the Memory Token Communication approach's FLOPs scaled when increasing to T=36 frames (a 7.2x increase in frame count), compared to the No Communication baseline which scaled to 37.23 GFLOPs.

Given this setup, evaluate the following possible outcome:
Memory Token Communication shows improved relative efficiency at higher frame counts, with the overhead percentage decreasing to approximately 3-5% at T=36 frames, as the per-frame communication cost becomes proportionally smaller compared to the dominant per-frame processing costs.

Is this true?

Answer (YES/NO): NO